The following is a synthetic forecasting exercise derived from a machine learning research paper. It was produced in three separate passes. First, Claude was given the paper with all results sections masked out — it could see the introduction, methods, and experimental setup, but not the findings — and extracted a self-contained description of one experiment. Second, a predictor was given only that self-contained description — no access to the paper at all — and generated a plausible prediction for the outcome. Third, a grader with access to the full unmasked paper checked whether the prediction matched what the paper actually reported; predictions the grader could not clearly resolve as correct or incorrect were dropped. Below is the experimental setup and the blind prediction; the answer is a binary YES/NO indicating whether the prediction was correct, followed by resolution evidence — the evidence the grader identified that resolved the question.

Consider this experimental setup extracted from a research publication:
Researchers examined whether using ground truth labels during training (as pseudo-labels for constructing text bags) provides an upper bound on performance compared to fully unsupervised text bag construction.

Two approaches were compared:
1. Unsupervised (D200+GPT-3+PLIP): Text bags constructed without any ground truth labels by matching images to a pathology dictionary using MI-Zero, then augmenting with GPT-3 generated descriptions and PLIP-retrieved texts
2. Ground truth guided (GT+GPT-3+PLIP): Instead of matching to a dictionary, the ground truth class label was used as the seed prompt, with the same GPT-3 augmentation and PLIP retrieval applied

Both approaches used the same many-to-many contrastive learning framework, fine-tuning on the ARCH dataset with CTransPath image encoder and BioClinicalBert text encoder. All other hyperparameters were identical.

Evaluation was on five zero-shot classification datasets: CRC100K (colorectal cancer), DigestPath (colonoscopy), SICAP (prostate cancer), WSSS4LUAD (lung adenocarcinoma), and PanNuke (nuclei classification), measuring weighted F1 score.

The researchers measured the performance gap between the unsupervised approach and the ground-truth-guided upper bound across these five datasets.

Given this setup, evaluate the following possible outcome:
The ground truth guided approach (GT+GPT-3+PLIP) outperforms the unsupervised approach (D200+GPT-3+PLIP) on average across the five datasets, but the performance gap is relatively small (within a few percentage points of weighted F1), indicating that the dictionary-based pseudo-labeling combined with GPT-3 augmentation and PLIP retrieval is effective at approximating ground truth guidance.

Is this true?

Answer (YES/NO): YES